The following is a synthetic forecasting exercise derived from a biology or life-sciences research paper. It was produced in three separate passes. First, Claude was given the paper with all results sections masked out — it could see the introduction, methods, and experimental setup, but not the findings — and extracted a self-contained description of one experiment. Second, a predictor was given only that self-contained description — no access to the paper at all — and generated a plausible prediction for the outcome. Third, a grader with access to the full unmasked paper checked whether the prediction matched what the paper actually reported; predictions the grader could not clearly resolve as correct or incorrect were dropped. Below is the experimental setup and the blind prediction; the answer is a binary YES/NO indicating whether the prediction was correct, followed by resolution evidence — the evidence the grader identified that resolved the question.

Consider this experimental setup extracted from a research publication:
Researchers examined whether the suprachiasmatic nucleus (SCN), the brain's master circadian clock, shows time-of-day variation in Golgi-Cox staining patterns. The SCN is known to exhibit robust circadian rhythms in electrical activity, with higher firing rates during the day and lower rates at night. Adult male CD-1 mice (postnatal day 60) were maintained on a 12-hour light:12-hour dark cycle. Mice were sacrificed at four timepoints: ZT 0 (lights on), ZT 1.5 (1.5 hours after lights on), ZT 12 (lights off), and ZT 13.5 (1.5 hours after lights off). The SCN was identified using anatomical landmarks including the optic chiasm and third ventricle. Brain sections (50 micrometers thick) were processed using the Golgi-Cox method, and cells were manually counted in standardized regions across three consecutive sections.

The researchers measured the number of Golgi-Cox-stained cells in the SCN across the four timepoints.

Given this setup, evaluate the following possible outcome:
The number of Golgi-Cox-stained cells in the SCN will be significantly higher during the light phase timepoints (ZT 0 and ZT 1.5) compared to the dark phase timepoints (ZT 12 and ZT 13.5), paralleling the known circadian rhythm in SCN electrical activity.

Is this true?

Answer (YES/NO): NO